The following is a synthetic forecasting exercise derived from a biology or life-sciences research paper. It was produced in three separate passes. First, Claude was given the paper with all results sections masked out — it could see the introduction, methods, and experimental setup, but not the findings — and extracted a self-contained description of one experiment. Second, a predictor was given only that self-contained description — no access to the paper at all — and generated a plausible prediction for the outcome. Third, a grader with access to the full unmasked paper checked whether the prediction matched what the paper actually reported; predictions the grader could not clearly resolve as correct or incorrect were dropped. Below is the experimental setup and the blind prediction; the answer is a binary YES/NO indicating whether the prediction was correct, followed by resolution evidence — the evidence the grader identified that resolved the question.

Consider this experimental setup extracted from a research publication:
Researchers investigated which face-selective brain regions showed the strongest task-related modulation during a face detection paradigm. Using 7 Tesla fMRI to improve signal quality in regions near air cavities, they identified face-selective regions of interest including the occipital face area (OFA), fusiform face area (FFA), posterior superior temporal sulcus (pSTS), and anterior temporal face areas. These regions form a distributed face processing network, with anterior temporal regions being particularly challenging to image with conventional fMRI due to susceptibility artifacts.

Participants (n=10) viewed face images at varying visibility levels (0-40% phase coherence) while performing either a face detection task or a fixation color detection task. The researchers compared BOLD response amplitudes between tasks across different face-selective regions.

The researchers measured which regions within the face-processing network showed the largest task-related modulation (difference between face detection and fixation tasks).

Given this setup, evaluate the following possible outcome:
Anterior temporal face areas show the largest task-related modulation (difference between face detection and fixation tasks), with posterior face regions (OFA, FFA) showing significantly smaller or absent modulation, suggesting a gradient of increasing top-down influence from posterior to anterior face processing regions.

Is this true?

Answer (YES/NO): NO